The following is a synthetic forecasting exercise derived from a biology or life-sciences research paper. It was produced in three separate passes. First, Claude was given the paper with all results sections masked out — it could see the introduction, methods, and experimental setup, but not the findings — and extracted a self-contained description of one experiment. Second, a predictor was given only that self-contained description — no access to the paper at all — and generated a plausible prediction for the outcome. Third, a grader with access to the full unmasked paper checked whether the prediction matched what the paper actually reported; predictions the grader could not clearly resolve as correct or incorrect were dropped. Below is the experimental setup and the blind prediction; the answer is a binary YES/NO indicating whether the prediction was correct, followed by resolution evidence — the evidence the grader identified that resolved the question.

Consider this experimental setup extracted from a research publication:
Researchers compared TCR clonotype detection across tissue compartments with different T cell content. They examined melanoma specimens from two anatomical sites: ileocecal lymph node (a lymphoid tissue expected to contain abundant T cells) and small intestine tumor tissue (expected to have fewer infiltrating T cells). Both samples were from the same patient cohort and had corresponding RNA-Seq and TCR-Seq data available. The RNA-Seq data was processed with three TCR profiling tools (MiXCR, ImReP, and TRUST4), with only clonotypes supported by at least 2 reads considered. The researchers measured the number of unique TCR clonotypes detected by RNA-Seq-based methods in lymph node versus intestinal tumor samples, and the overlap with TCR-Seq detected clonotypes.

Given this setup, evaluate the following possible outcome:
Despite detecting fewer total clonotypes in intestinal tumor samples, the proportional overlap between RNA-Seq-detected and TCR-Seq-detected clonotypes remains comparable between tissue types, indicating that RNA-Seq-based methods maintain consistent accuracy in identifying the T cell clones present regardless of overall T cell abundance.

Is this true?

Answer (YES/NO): NO